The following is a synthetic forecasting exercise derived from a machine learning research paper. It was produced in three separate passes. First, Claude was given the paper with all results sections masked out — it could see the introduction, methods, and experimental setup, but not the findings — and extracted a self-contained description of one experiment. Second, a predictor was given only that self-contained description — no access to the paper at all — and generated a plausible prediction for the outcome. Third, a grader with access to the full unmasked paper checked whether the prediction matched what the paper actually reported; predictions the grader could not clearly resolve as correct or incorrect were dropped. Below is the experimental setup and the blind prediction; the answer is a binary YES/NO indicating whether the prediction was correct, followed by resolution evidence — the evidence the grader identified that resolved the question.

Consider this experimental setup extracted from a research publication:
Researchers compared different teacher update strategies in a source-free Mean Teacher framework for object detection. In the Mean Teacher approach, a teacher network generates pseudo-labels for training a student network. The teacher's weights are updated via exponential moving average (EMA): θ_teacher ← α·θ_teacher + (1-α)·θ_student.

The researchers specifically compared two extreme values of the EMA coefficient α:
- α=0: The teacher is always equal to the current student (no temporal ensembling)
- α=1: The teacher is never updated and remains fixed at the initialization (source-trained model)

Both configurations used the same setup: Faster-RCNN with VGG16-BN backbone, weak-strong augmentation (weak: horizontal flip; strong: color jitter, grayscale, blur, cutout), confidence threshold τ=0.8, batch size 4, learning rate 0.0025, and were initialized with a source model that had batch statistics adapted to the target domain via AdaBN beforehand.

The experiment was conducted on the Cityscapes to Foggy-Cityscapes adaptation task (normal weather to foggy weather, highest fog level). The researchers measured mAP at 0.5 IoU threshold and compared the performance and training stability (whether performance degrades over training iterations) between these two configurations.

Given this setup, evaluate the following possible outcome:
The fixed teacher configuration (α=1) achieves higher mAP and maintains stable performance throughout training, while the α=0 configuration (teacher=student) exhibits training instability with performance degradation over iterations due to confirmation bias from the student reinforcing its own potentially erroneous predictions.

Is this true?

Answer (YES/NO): YES